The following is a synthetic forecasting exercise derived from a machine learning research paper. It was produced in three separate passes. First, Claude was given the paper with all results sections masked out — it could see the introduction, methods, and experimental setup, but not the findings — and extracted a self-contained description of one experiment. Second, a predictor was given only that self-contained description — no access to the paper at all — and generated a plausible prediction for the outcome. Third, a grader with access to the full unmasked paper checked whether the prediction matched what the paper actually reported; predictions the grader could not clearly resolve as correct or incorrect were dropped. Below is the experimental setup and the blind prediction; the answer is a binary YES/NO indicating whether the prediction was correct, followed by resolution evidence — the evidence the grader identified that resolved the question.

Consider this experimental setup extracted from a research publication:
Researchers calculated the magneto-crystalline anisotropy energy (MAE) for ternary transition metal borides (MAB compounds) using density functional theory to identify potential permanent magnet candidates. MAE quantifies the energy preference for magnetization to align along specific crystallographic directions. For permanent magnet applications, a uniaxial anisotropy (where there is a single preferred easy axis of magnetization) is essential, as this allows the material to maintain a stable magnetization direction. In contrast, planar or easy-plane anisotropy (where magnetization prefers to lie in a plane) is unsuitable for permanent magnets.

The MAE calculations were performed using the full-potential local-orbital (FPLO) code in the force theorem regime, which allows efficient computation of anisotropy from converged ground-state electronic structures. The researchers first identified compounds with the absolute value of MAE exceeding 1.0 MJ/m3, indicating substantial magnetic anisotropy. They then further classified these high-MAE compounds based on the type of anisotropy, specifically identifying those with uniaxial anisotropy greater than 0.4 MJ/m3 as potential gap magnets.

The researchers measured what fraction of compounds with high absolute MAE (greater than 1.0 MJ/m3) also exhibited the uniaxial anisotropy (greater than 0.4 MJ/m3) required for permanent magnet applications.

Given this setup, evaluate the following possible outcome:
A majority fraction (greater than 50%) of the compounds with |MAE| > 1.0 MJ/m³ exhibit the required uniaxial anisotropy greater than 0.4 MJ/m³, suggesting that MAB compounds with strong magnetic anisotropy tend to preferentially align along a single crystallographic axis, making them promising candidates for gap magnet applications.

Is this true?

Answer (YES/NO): NO